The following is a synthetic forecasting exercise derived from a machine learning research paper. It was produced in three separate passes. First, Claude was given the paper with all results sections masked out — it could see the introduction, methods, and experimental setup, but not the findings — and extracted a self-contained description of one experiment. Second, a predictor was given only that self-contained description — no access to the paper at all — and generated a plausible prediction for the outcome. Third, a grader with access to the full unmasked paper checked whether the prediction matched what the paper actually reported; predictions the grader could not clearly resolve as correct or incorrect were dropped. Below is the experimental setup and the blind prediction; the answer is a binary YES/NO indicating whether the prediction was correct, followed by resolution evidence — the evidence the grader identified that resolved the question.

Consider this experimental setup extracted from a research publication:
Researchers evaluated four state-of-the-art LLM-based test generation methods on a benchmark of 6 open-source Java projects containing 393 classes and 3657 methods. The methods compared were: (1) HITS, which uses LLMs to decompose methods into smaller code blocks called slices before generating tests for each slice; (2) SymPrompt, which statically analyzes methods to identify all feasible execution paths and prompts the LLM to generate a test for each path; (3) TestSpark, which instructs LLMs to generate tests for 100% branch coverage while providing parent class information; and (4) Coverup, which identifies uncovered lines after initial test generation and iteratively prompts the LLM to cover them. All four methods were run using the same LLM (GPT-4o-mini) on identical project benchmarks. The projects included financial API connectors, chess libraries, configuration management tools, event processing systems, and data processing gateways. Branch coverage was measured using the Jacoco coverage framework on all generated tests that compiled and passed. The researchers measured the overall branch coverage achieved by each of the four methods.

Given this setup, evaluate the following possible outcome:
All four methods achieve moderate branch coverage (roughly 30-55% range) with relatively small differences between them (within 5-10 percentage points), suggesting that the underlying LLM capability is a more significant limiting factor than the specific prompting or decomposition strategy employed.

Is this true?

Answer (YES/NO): NO